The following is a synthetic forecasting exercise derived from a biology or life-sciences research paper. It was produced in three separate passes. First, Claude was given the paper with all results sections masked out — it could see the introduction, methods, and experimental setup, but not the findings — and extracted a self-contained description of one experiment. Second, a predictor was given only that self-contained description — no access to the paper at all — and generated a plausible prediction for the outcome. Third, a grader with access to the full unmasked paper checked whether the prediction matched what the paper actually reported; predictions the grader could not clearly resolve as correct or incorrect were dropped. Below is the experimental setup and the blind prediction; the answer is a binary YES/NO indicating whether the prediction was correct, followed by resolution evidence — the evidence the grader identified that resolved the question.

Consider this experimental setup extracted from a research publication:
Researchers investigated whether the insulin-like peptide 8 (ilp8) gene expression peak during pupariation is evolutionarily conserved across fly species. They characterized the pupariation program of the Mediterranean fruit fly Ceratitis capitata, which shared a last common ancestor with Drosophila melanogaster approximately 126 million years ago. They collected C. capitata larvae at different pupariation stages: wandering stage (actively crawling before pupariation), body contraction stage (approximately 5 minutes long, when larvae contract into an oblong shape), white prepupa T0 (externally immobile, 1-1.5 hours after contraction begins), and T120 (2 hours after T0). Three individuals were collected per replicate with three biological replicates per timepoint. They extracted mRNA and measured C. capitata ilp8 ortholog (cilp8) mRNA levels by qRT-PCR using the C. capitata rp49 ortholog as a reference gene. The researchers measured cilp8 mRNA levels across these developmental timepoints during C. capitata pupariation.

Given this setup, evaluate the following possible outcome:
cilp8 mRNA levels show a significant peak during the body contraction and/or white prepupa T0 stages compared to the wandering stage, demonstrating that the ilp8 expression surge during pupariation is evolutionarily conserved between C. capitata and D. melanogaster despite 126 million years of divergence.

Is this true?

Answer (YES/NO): YES